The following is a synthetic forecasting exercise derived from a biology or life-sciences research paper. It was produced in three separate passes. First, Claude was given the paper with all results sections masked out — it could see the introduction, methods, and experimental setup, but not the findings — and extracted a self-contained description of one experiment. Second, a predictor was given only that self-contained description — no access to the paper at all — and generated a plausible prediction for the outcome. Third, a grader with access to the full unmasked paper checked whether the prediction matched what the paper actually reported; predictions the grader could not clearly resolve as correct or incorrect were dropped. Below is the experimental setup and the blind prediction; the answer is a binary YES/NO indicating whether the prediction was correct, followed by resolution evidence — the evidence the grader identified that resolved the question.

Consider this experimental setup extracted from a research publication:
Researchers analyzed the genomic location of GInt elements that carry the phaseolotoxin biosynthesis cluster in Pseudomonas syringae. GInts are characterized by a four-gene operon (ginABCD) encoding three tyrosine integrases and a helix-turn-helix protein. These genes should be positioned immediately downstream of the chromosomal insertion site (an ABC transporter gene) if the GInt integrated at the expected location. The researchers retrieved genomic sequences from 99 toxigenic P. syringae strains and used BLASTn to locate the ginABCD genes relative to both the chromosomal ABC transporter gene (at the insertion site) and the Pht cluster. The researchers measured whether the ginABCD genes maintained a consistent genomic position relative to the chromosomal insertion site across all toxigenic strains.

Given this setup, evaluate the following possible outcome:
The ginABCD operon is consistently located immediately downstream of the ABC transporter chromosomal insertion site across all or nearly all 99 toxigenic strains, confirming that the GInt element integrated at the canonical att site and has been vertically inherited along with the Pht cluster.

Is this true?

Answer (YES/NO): YES